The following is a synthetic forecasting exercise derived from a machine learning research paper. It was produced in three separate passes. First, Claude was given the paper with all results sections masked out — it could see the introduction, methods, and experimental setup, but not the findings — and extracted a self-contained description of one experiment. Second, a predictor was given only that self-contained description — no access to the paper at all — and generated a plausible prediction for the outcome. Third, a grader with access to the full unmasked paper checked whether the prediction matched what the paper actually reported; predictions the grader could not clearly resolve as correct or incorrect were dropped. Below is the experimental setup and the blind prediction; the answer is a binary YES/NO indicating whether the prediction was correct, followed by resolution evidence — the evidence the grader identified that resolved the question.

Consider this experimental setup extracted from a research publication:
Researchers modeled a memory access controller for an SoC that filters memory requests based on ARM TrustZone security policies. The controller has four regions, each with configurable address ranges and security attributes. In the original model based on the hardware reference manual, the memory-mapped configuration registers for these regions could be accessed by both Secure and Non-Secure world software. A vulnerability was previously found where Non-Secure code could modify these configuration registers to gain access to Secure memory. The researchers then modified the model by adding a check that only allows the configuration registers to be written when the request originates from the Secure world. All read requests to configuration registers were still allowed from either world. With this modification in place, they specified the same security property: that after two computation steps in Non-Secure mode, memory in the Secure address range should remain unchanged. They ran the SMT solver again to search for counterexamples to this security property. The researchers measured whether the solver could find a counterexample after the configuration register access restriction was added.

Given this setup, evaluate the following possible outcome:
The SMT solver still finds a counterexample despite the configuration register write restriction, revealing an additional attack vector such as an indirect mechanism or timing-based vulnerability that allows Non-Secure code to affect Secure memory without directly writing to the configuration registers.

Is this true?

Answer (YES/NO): NO